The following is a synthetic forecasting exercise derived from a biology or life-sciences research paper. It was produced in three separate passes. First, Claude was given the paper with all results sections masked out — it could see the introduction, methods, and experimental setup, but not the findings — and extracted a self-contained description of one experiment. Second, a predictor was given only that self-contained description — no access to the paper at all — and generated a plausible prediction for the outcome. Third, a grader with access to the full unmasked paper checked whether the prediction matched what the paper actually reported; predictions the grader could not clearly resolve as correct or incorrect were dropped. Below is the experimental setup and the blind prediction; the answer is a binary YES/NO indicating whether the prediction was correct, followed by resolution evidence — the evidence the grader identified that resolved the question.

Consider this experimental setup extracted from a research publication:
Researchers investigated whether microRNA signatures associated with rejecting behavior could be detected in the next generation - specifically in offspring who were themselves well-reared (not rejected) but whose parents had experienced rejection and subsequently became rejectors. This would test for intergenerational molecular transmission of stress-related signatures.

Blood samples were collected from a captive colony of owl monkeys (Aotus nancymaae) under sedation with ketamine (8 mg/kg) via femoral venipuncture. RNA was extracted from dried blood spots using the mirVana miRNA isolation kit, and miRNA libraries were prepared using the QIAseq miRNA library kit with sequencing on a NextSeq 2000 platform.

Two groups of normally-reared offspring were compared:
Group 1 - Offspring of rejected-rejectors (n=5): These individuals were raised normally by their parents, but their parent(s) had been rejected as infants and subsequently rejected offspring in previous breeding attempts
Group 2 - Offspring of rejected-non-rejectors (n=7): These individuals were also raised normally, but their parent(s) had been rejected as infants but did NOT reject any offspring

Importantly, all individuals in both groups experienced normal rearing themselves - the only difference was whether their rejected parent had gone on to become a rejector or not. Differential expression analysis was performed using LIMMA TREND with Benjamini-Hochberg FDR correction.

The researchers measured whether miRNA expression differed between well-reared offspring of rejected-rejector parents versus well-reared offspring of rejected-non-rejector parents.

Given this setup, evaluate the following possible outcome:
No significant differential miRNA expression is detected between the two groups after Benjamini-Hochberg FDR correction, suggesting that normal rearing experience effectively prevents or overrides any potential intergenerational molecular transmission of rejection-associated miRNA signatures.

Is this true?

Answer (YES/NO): NO